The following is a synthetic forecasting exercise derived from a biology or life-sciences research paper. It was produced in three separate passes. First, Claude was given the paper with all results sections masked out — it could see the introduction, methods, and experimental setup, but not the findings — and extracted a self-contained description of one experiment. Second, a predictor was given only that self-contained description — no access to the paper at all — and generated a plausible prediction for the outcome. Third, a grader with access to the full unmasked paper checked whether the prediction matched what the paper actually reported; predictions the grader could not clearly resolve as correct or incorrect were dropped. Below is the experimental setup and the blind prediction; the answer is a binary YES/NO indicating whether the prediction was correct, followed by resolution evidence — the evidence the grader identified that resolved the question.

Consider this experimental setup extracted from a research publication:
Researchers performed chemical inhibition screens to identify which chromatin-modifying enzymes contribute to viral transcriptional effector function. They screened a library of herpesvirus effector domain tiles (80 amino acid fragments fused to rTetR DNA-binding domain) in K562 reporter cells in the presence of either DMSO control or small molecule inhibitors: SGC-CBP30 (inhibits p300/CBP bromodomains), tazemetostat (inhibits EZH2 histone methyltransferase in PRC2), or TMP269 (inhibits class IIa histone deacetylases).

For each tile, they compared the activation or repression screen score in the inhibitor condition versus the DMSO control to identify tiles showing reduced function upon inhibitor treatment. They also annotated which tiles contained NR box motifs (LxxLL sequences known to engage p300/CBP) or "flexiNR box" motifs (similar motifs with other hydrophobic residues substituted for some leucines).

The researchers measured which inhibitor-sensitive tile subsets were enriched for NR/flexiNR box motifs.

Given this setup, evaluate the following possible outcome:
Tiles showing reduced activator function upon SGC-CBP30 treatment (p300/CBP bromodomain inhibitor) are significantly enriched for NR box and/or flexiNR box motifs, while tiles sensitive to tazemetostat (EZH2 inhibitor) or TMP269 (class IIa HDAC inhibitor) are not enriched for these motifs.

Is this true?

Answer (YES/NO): NO